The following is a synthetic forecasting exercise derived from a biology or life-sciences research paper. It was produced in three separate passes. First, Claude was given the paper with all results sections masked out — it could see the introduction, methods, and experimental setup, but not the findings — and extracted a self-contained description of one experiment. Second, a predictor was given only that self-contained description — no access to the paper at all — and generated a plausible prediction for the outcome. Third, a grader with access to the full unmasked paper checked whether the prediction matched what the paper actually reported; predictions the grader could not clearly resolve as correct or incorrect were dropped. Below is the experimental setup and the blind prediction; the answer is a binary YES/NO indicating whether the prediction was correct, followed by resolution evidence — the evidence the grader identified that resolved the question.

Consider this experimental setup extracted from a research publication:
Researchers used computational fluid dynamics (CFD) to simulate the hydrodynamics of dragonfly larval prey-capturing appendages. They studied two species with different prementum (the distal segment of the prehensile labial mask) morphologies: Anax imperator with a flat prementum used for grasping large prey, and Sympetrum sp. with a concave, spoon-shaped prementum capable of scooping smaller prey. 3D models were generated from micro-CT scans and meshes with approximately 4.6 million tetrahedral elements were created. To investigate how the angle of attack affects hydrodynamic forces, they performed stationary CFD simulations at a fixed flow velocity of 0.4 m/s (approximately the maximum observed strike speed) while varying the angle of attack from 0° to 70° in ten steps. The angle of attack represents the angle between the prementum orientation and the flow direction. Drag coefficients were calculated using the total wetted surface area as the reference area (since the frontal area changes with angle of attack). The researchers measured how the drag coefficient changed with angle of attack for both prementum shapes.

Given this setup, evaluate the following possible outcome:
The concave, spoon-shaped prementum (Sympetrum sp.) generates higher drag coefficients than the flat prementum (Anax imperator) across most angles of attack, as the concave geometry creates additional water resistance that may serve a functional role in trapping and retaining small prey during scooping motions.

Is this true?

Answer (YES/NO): NO